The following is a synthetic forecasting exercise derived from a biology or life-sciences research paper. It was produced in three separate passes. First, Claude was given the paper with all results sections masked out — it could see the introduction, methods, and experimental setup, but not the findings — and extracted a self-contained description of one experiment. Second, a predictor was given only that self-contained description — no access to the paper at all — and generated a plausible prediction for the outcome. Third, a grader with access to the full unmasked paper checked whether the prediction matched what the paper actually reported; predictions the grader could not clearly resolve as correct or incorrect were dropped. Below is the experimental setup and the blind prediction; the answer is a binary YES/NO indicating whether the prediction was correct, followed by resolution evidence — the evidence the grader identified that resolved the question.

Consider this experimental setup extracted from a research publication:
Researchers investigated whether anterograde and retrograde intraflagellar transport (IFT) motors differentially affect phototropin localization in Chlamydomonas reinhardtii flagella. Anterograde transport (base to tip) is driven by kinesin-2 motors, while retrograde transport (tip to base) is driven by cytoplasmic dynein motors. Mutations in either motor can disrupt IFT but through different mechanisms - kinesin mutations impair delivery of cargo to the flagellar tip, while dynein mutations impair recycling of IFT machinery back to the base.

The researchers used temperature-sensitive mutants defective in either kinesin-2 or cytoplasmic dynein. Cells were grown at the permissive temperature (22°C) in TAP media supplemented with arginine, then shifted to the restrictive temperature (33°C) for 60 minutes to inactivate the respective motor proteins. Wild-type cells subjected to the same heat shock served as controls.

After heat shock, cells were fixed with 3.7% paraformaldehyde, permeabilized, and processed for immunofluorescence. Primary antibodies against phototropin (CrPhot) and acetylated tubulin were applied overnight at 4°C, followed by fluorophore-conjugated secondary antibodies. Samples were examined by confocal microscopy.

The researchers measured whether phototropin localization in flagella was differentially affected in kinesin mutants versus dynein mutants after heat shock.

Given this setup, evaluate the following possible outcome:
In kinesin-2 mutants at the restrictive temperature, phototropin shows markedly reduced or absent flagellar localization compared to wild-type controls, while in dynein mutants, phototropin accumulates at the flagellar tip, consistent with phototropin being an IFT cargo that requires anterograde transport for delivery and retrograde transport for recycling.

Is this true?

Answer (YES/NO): NO